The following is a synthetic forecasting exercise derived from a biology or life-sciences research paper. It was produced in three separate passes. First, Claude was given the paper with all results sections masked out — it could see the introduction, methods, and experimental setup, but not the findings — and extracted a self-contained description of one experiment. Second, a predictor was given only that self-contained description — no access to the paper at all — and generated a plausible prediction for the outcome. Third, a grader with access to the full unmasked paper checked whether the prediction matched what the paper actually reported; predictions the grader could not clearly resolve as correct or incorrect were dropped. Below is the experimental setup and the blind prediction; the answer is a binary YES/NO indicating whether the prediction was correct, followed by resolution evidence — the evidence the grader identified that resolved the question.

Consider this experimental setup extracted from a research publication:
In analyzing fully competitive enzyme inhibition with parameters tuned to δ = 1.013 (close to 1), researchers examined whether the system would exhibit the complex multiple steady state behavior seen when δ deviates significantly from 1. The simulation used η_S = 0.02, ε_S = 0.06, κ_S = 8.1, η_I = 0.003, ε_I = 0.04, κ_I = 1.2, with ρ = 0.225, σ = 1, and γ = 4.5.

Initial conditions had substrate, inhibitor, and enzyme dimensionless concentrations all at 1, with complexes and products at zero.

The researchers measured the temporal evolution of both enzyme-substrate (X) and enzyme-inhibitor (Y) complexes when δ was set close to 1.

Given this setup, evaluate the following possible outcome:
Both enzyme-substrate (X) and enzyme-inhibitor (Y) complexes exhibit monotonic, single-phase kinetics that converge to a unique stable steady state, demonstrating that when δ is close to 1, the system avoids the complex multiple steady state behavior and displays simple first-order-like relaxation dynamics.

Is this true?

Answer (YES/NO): NO